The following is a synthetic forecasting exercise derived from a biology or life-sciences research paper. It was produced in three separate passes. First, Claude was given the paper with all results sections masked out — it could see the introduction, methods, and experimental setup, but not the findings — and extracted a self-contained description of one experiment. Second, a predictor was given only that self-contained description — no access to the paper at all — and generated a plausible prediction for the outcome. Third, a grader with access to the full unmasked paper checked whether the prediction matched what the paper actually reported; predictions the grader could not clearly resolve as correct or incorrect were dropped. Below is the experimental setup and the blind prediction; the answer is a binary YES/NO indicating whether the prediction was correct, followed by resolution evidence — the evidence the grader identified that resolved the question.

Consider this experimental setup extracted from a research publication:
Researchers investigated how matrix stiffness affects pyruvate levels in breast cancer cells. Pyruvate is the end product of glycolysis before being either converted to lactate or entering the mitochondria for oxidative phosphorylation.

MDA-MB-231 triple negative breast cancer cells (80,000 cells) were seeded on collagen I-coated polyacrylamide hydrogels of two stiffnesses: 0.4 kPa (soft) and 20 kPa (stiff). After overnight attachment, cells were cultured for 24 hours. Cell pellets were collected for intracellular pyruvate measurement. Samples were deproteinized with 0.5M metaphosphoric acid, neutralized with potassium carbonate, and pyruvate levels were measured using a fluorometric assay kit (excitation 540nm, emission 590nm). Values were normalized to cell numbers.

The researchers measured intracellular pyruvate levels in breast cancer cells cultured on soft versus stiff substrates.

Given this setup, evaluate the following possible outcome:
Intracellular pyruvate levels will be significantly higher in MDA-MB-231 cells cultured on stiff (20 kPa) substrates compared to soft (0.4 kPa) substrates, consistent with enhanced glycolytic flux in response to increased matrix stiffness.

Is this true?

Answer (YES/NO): NO